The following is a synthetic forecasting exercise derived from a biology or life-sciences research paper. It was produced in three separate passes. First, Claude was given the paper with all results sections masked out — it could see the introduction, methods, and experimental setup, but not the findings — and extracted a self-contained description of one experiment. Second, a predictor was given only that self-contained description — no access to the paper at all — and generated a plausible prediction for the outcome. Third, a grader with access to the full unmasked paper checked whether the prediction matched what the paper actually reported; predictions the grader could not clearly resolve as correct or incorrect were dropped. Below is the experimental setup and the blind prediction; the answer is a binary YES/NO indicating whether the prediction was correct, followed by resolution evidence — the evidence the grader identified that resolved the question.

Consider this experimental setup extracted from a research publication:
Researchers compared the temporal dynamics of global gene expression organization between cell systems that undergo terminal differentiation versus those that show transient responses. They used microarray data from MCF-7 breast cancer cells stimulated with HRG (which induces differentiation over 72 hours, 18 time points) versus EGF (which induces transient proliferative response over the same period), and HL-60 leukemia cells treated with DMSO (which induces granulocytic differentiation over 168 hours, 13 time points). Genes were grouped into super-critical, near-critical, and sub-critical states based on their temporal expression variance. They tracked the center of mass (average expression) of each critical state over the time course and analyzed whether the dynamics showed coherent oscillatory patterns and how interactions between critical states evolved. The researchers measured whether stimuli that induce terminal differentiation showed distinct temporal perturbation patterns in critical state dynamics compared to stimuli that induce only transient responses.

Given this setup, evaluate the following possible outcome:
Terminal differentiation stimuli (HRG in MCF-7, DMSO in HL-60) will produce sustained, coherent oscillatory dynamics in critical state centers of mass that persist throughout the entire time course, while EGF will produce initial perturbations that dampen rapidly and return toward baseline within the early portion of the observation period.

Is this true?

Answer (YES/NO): NO